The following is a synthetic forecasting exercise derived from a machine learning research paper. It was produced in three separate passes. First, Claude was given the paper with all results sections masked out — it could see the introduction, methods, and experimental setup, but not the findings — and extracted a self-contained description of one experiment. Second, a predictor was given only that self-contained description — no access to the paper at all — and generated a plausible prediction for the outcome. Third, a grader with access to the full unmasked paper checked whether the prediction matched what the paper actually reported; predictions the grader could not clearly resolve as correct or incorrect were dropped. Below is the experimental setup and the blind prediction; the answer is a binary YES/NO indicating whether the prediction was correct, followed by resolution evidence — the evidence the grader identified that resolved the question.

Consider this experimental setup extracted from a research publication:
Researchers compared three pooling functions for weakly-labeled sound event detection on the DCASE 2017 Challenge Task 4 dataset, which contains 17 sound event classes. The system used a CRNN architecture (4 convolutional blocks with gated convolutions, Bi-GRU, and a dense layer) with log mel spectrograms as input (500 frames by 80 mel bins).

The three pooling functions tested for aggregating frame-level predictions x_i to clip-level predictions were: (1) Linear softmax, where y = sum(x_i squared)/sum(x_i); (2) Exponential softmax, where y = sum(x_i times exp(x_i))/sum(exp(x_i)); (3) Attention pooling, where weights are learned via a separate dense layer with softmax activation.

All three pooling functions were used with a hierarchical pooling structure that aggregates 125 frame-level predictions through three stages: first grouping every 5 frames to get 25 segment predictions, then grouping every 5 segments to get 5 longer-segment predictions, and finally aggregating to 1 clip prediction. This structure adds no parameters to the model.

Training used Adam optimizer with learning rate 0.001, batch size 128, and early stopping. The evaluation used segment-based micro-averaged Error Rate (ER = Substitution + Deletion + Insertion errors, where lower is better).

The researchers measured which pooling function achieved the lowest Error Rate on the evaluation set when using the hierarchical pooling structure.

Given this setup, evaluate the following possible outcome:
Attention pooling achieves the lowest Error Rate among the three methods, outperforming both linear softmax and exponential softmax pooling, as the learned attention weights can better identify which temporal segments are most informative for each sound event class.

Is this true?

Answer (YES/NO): NO